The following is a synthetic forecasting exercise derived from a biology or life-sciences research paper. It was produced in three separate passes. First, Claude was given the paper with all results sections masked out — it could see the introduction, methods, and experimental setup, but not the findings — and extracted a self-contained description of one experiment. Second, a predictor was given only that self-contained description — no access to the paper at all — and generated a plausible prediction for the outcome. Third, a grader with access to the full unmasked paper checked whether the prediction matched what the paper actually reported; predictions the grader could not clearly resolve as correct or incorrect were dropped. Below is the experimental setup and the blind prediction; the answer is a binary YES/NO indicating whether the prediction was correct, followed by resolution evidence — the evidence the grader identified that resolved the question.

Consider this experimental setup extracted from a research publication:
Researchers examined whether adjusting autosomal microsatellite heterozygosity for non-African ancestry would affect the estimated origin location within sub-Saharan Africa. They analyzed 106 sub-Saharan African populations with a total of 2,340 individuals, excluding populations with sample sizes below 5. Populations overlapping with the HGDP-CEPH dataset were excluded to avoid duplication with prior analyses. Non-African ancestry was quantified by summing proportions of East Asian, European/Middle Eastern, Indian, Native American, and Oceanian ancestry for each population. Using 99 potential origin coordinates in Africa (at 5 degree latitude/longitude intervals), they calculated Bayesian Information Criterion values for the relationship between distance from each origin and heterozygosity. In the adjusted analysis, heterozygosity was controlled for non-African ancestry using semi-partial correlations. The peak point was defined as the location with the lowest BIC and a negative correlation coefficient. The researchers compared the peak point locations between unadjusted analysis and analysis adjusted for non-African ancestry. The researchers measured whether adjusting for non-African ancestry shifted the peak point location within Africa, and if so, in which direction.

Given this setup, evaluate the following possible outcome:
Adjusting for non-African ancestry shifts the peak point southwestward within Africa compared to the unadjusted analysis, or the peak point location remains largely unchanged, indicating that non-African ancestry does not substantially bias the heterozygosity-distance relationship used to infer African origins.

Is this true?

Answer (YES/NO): YES